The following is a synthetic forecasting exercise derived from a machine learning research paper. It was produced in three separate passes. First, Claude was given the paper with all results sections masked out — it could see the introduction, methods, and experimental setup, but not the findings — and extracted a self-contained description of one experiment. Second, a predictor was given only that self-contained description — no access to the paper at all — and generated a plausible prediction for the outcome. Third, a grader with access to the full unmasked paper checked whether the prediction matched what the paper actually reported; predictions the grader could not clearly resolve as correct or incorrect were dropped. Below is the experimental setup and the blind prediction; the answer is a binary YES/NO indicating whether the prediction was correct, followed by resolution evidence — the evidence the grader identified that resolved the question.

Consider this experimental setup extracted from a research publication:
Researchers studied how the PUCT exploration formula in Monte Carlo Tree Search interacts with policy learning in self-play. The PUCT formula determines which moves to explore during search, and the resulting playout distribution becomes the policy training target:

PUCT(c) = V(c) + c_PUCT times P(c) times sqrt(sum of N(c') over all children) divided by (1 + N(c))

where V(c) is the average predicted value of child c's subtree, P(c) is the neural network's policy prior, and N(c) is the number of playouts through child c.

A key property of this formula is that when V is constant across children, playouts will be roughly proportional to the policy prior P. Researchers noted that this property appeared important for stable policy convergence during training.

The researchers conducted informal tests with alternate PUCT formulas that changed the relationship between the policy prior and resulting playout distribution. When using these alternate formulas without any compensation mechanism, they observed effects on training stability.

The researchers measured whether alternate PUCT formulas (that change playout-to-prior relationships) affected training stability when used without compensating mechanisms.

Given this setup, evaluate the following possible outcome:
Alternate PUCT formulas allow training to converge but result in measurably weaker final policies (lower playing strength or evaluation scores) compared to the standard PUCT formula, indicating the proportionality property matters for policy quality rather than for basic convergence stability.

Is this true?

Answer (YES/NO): NO